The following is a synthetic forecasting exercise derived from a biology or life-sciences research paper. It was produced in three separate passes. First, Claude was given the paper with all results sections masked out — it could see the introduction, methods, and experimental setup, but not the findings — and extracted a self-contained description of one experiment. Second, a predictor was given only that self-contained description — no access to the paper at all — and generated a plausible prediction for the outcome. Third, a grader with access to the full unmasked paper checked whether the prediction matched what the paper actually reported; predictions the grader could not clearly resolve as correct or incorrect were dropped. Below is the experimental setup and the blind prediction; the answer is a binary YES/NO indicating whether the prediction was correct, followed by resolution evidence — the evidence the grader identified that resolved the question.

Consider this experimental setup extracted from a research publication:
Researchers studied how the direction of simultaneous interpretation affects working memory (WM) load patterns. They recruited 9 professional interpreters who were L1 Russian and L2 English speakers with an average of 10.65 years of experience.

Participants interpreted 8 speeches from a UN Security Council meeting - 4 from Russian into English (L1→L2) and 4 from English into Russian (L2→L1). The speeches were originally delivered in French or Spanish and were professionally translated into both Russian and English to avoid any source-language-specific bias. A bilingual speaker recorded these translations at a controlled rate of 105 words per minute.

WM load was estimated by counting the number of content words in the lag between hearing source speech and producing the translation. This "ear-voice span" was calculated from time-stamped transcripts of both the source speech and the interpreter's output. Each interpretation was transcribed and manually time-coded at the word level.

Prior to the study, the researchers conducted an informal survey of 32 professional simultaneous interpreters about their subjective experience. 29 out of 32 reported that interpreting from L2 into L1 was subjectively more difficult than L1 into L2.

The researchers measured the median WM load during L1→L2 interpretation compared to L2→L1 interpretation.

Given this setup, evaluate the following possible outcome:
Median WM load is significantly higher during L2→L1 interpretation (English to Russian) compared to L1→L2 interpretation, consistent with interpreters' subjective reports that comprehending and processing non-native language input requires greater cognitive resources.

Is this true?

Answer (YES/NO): NO